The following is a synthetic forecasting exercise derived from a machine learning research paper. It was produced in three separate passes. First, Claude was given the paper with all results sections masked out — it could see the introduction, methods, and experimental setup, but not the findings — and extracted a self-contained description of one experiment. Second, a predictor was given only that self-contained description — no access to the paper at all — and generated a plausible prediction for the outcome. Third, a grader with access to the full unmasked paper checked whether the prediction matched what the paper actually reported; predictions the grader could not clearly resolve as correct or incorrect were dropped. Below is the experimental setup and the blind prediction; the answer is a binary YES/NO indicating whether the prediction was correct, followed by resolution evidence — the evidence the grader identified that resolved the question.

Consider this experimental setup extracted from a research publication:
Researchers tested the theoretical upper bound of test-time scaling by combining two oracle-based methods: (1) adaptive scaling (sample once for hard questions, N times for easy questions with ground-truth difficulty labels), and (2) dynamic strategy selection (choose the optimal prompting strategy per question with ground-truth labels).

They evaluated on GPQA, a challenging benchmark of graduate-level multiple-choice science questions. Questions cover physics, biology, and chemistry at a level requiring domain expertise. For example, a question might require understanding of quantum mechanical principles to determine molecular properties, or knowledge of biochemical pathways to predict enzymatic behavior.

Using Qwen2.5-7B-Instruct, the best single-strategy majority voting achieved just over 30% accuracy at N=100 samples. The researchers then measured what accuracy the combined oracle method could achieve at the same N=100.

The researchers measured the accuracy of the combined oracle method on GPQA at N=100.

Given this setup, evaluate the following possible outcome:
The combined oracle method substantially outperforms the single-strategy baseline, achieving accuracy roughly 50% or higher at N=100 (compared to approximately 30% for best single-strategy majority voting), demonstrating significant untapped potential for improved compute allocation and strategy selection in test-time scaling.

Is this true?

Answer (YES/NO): YES